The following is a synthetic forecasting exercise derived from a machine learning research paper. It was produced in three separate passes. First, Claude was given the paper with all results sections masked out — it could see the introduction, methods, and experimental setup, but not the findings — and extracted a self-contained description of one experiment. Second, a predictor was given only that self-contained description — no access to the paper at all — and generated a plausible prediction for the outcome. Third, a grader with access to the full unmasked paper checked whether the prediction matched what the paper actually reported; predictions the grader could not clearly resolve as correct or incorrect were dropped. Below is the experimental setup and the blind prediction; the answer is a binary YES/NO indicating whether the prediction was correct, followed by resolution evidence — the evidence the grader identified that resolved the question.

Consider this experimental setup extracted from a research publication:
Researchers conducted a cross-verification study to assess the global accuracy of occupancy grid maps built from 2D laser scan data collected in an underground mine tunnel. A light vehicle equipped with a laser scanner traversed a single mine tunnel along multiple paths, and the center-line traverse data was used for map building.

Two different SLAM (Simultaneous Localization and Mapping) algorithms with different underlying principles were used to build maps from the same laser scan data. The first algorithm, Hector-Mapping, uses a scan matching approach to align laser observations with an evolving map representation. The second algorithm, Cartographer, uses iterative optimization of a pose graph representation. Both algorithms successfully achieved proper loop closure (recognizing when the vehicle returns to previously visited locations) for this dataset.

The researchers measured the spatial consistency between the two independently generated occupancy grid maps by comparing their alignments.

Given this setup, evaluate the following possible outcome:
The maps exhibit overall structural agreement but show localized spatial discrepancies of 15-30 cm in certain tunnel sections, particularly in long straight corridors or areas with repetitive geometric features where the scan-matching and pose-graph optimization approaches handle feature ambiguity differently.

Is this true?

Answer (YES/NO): NO